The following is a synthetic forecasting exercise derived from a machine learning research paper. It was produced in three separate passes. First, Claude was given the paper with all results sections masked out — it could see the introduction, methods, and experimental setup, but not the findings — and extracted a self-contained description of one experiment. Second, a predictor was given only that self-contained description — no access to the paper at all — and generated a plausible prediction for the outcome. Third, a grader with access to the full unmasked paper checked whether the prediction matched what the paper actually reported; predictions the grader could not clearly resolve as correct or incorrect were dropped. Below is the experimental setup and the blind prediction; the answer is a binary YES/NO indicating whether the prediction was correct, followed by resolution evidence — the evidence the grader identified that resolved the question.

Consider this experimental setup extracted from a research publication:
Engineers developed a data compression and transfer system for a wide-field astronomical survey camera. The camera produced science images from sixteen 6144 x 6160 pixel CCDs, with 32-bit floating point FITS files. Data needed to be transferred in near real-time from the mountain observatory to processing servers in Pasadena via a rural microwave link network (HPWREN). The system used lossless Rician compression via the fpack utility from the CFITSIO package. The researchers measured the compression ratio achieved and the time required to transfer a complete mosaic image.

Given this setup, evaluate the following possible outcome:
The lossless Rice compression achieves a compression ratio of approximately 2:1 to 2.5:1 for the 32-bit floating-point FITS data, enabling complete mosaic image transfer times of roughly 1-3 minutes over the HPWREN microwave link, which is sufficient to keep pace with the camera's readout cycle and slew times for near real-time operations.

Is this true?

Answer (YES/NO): NO